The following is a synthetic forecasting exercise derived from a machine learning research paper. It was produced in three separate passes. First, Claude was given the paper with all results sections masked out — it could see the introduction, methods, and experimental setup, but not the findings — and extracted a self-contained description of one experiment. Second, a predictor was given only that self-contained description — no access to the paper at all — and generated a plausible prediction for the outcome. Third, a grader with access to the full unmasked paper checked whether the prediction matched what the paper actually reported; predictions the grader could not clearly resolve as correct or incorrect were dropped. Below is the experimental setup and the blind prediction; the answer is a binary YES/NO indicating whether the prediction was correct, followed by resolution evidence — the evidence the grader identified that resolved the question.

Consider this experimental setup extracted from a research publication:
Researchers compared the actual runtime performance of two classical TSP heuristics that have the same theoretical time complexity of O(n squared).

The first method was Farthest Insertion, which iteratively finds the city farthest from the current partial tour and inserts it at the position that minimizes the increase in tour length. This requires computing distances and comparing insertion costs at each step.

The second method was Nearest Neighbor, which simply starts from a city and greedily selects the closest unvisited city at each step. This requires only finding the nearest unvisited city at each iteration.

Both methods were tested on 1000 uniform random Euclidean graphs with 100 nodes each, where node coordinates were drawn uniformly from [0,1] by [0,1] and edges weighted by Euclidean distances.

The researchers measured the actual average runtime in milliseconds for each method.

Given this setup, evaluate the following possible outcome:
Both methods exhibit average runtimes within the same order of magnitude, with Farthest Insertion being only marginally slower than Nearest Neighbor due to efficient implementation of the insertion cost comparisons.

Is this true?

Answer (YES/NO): NO